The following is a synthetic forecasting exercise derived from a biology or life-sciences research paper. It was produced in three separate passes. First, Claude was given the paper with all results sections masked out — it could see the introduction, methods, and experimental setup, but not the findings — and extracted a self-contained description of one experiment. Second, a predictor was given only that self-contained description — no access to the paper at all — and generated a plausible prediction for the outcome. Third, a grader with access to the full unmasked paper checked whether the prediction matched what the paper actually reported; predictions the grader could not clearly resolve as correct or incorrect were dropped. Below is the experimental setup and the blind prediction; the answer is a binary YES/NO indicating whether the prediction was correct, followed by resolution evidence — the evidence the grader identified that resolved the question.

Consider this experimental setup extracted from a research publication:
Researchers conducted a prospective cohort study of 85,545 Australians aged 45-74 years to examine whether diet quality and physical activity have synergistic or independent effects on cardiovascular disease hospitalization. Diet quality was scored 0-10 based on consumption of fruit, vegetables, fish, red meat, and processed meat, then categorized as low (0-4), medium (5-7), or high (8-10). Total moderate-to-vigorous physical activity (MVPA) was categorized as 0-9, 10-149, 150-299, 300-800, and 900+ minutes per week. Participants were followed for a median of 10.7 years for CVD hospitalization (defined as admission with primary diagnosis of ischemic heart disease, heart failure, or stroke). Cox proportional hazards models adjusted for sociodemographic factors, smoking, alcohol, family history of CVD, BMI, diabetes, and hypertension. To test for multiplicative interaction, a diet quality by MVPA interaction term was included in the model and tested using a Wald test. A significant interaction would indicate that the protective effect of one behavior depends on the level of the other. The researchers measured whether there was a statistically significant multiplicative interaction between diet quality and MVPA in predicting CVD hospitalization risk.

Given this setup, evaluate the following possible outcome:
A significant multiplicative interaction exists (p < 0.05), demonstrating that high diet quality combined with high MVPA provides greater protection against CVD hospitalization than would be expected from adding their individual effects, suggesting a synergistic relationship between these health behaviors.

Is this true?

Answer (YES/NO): NO